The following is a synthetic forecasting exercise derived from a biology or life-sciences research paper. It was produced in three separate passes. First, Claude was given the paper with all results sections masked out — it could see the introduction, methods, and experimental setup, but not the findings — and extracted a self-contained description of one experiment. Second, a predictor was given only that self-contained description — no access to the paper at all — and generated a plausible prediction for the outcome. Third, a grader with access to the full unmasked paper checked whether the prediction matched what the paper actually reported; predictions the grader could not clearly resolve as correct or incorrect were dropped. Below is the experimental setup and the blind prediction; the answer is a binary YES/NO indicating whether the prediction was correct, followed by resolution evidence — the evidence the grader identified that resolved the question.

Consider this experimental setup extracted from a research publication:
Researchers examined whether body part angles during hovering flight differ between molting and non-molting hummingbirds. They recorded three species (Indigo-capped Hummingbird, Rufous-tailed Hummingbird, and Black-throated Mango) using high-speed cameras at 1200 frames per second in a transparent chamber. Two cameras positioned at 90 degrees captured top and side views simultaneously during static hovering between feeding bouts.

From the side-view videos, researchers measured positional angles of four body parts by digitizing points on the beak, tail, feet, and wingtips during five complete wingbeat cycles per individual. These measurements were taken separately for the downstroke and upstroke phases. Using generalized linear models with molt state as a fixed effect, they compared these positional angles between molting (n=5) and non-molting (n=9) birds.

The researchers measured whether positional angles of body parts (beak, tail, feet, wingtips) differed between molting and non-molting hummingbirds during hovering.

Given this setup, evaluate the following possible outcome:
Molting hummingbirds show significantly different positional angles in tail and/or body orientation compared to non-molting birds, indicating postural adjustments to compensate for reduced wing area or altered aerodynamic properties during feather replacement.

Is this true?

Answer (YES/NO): NO